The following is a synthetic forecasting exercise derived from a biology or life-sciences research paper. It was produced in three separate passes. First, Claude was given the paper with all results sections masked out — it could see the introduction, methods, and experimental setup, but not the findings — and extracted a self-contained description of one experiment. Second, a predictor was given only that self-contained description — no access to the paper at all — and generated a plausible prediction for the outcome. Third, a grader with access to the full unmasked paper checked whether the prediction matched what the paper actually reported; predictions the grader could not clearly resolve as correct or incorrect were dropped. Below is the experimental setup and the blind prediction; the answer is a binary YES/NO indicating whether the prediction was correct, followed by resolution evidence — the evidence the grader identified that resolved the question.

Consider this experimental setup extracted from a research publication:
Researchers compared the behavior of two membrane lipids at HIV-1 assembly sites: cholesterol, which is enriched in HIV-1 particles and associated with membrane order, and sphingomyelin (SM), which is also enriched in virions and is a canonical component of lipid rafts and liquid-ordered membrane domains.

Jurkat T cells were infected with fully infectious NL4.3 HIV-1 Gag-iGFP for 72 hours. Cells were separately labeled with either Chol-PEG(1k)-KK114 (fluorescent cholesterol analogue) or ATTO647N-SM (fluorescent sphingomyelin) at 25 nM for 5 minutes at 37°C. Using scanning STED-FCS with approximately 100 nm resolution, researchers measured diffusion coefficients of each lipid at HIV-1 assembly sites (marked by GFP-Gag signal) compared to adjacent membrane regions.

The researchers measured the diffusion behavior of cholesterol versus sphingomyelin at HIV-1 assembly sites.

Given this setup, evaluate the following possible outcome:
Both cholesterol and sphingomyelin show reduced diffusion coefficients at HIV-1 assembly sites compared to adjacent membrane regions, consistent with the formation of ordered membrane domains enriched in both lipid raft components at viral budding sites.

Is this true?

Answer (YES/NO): NO